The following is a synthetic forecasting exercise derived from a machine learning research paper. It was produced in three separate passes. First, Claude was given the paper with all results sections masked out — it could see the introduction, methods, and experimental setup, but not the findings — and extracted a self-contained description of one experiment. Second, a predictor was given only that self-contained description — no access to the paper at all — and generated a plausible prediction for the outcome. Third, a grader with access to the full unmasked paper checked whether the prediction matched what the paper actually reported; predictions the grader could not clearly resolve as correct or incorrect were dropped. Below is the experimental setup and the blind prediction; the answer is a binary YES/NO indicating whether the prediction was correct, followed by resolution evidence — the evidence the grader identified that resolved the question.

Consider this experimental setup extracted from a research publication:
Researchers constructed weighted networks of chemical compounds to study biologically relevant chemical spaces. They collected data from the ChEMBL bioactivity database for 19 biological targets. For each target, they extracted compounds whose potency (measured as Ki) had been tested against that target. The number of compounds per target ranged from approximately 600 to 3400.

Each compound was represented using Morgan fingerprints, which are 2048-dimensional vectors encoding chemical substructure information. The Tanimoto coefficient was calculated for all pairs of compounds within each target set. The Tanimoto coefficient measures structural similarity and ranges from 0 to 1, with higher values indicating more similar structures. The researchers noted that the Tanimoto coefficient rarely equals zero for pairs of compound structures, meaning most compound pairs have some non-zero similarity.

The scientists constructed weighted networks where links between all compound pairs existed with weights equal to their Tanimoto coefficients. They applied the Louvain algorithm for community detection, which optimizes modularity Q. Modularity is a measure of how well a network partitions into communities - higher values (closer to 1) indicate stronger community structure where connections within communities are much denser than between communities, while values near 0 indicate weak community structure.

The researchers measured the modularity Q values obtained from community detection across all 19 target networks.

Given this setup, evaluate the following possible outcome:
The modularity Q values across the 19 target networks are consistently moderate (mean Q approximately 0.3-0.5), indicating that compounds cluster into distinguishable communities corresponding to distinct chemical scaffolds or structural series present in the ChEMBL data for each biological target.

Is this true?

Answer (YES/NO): NO